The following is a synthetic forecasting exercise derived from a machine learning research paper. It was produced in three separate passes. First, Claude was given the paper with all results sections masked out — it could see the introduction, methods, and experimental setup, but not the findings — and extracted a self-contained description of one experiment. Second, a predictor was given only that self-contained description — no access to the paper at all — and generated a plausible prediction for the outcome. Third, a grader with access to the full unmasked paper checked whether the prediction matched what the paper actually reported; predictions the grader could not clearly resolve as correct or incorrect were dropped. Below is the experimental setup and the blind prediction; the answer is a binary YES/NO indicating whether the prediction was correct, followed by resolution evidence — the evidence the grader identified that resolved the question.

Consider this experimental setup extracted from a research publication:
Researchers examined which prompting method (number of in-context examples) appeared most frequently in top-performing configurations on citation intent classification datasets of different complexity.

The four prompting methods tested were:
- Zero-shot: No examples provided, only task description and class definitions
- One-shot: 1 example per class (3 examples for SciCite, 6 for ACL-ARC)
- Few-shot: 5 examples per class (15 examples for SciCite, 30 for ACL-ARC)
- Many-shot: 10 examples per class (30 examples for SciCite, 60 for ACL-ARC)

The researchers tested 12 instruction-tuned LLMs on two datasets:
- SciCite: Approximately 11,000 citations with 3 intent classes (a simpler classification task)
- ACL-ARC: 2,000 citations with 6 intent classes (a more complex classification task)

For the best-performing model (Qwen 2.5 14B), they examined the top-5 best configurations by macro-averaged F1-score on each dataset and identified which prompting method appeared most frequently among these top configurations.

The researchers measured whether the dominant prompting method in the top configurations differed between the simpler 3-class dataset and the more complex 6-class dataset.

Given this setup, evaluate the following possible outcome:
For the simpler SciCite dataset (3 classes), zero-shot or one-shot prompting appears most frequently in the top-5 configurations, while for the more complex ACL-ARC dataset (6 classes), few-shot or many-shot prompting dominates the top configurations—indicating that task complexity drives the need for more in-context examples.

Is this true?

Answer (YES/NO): NO